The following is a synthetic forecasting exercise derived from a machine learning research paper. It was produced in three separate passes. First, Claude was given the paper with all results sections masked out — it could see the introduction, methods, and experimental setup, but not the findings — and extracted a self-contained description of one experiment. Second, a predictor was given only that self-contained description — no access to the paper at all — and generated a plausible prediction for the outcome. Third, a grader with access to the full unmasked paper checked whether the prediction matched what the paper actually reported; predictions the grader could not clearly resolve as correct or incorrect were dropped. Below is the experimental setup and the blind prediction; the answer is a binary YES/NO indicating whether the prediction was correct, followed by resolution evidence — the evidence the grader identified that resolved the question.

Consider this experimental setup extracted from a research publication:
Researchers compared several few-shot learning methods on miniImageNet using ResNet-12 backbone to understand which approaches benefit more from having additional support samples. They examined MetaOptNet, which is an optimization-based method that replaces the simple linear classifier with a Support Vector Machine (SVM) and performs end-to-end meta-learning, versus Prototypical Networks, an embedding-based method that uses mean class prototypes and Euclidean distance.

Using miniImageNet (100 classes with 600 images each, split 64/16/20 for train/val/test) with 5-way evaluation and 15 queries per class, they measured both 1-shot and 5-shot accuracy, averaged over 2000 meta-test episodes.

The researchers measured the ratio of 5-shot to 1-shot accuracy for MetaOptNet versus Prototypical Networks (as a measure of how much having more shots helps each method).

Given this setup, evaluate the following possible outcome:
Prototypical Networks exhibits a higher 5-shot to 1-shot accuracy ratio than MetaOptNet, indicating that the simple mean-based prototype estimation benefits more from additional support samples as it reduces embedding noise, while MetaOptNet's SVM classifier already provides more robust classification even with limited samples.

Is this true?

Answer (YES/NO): YES